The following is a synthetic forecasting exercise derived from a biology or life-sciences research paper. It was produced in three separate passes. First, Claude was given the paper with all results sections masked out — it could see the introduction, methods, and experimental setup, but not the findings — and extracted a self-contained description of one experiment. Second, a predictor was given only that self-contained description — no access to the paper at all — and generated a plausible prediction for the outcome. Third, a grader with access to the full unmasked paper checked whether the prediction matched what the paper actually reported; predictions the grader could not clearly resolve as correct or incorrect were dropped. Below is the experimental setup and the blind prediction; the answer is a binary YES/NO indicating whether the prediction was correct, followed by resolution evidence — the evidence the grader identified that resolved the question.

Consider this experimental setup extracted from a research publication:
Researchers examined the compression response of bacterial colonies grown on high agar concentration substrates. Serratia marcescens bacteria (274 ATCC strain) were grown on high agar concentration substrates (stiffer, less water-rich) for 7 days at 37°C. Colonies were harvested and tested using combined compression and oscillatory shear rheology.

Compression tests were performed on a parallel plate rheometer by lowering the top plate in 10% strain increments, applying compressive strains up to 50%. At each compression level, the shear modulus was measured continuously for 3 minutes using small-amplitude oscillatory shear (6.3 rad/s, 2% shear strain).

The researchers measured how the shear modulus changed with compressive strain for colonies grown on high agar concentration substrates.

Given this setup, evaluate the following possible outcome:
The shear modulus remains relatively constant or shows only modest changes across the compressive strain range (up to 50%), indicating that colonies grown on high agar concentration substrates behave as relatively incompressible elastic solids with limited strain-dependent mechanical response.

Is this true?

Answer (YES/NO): NO